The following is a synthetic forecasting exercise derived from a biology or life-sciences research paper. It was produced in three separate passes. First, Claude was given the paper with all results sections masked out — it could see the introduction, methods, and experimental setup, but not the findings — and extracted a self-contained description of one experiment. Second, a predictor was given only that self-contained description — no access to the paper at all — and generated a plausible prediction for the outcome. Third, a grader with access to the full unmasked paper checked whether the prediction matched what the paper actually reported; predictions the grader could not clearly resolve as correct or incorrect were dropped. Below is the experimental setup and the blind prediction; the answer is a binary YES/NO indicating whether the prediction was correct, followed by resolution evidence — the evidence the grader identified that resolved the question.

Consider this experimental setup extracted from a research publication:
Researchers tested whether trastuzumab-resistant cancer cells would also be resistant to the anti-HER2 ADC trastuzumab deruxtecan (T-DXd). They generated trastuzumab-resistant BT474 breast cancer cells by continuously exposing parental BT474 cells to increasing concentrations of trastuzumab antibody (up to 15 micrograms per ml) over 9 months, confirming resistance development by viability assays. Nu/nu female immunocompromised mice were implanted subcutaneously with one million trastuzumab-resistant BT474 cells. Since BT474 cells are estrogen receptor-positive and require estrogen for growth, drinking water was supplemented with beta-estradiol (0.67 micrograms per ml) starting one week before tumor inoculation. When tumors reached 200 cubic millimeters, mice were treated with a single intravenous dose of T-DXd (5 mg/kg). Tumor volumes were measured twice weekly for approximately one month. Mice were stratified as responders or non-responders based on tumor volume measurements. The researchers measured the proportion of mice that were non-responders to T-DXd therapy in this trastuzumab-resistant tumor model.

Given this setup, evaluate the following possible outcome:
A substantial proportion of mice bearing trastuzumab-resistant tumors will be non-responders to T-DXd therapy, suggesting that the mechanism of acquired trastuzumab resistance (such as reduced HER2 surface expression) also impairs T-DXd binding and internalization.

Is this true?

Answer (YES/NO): YES